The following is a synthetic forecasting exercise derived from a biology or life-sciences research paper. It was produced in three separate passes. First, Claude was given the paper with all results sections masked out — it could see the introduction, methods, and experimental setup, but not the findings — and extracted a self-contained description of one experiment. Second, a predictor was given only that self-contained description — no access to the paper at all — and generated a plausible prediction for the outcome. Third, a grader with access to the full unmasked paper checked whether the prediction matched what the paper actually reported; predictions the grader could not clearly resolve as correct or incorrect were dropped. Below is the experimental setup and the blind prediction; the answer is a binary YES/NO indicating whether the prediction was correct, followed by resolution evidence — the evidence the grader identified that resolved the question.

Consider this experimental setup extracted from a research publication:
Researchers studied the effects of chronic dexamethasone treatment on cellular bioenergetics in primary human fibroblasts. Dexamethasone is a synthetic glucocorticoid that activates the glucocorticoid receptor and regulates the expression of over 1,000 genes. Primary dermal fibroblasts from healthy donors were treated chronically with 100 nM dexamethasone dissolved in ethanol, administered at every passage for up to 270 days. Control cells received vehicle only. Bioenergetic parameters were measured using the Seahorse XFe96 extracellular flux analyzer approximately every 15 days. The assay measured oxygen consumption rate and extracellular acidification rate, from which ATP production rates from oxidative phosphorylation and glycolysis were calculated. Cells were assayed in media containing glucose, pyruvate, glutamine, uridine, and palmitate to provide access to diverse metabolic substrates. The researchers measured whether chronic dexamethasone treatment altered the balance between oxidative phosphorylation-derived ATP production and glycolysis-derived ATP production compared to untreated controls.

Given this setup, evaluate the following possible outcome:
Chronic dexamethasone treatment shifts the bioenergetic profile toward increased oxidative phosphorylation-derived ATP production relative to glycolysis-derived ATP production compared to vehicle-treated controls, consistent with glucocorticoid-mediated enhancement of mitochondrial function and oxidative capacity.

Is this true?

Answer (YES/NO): YES